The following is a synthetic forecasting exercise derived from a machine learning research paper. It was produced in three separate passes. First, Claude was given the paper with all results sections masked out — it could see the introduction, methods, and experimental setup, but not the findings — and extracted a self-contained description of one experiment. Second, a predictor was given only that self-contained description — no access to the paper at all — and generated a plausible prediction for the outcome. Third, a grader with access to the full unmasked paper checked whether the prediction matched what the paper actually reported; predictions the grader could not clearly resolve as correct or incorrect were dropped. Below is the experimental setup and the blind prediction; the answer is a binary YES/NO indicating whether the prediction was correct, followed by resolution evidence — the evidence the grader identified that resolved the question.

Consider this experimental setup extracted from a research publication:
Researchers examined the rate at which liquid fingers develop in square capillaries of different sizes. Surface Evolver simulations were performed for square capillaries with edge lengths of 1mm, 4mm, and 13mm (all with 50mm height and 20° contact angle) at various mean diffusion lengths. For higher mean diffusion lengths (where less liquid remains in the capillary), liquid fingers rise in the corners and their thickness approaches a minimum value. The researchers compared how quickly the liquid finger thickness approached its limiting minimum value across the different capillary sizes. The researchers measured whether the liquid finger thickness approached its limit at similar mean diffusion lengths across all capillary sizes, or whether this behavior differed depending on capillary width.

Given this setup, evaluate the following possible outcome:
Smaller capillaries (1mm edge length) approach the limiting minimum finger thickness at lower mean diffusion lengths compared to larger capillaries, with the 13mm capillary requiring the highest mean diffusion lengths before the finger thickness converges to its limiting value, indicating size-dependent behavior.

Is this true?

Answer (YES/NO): YES